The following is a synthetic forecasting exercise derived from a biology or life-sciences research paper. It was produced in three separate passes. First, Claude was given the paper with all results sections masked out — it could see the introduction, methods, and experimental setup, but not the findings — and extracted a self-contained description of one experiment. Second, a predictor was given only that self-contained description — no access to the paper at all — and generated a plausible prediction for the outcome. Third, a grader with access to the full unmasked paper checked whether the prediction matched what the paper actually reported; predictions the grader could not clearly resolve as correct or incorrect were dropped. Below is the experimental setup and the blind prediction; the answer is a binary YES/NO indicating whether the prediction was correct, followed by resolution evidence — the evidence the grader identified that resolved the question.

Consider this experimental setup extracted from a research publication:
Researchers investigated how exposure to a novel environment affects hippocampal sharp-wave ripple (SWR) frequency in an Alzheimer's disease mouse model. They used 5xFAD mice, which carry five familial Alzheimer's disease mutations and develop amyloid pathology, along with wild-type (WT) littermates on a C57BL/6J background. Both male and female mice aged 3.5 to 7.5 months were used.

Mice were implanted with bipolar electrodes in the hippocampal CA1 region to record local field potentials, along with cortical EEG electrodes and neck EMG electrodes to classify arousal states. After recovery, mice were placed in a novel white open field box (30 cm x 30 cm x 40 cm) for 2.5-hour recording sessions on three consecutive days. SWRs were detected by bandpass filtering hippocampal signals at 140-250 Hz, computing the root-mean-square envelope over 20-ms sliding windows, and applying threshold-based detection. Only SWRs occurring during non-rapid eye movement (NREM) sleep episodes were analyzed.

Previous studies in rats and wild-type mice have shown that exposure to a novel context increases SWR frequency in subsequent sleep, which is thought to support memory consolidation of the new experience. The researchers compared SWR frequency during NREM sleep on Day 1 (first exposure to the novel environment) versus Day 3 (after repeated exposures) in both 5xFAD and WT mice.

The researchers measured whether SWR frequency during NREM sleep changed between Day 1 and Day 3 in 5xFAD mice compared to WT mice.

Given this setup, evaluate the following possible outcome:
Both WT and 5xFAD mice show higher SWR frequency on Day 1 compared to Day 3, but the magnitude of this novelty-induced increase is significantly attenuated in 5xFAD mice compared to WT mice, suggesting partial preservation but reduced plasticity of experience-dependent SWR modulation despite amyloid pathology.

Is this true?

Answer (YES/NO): NO